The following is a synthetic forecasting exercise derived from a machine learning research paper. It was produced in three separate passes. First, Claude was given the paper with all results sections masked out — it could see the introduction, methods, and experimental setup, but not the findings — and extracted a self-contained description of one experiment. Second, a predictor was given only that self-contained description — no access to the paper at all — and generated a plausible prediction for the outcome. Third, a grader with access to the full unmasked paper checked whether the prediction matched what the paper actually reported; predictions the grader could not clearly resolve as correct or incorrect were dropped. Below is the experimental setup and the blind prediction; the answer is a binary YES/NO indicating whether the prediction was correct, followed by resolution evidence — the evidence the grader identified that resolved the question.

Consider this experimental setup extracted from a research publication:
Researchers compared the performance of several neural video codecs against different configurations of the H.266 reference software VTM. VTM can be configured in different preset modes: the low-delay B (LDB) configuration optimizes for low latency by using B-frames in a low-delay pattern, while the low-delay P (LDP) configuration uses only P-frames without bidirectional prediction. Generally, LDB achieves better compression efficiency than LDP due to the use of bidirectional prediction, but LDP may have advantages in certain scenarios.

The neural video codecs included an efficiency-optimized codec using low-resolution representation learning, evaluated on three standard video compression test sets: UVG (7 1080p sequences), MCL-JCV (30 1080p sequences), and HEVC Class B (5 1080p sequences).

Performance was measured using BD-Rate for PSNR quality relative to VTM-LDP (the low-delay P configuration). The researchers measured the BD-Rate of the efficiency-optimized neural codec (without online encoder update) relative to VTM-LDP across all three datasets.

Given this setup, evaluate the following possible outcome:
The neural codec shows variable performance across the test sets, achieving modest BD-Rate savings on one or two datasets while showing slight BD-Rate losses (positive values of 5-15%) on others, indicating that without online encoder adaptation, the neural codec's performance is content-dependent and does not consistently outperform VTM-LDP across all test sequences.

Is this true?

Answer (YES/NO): NO